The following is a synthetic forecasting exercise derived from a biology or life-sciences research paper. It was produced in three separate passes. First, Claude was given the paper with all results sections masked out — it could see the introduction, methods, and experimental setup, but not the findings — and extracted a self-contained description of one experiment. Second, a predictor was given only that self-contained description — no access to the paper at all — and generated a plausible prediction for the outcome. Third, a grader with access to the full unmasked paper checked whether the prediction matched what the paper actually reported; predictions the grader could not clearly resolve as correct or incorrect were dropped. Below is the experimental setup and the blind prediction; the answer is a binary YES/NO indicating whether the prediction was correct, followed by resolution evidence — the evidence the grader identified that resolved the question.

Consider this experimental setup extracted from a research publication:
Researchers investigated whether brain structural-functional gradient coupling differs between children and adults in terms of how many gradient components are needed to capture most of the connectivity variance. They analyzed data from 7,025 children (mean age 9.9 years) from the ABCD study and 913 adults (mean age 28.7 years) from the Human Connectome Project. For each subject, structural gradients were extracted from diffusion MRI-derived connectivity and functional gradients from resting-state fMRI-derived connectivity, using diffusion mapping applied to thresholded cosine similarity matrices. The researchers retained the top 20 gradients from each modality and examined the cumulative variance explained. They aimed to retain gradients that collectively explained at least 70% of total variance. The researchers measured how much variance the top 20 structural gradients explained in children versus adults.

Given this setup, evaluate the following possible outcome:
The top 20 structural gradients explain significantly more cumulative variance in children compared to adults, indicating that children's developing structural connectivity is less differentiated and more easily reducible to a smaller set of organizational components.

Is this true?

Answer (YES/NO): YES